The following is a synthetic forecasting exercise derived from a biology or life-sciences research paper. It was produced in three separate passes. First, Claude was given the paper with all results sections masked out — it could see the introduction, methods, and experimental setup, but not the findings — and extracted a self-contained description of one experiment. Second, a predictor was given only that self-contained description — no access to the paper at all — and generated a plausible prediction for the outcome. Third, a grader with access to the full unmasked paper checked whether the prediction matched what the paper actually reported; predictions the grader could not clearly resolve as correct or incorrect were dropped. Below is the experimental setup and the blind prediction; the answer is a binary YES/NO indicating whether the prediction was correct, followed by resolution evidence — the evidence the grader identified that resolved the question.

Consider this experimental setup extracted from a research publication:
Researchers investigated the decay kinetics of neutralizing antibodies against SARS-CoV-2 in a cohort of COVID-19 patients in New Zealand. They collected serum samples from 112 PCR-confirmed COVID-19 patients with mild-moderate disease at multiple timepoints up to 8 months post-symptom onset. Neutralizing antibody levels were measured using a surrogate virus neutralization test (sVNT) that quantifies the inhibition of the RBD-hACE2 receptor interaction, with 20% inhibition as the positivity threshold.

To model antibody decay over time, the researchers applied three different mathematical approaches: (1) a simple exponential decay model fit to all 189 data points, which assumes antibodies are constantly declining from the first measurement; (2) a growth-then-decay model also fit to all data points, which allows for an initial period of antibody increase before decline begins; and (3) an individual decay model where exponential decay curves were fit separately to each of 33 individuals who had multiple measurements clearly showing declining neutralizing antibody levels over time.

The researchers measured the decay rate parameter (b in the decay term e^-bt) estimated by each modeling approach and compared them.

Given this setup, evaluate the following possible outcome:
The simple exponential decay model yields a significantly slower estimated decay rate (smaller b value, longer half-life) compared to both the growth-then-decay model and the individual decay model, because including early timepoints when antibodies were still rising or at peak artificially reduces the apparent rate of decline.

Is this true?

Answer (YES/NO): YES